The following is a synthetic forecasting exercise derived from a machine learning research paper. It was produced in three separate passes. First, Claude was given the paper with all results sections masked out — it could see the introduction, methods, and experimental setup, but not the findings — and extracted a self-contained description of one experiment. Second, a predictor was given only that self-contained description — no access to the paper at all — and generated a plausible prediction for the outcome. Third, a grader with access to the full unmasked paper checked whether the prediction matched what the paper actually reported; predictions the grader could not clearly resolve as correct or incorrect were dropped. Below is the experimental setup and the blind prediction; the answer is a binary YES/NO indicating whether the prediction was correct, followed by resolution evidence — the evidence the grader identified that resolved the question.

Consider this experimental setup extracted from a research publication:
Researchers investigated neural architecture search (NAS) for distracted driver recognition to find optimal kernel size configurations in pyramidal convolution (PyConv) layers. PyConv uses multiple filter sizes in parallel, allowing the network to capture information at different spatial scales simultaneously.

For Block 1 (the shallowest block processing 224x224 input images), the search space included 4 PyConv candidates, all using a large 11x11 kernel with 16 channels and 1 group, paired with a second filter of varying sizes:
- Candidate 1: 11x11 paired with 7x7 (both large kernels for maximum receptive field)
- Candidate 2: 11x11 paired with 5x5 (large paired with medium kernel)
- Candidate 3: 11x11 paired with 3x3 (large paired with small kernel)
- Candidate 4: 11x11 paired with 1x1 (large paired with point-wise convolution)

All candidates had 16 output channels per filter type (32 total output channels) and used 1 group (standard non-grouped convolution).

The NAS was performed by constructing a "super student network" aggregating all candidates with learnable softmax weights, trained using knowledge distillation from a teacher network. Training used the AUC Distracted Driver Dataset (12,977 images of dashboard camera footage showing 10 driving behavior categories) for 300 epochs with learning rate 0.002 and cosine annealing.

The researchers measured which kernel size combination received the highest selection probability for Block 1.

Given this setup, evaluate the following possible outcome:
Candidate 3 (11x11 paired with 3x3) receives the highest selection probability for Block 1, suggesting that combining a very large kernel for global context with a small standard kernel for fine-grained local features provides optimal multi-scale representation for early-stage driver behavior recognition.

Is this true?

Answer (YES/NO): YES